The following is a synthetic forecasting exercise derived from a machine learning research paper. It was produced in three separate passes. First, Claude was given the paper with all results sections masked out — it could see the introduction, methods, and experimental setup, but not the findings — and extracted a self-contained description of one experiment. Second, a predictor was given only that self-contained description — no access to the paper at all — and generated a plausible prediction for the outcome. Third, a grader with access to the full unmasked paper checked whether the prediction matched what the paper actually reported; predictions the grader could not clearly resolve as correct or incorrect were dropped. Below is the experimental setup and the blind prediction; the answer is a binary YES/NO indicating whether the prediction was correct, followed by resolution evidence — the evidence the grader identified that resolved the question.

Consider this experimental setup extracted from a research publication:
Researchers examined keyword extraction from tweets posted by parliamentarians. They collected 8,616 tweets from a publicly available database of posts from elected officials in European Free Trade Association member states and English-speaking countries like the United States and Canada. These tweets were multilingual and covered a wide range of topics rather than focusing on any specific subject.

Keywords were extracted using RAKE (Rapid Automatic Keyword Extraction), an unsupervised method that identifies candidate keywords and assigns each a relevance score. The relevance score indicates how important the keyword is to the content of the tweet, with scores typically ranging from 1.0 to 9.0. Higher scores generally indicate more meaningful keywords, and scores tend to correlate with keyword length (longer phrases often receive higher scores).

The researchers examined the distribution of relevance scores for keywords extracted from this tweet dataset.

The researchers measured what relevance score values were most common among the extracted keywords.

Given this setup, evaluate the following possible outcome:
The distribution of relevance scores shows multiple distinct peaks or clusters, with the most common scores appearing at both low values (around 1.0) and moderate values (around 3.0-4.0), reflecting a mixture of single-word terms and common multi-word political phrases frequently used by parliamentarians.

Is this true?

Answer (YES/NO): NO